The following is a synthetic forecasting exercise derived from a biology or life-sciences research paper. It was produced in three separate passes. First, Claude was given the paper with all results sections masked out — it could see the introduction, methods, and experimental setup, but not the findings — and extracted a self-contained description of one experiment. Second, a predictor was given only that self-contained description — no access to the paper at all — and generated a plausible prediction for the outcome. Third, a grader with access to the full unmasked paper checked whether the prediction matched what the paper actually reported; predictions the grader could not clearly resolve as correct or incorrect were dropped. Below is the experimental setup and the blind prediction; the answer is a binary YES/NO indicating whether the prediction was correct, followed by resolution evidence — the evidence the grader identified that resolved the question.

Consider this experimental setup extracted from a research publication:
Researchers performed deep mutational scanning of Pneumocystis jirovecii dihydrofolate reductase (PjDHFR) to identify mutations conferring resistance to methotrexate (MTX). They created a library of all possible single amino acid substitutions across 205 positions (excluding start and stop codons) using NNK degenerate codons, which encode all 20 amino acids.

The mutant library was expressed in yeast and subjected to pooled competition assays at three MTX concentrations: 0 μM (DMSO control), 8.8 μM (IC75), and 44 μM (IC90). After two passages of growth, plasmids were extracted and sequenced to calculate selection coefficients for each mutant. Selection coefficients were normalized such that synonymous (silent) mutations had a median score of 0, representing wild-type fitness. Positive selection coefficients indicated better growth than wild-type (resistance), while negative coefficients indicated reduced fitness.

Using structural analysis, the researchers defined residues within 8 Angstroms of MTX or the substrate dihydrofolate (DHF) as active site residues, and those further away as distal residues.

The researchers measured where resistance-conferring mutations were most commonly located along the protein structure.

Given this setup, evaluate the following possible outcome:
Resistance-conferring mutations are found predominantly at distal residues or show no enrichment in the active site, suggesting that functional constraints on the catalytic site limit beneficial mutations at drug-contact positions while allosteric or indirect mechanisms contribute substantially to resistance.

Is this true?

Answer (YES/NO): NO